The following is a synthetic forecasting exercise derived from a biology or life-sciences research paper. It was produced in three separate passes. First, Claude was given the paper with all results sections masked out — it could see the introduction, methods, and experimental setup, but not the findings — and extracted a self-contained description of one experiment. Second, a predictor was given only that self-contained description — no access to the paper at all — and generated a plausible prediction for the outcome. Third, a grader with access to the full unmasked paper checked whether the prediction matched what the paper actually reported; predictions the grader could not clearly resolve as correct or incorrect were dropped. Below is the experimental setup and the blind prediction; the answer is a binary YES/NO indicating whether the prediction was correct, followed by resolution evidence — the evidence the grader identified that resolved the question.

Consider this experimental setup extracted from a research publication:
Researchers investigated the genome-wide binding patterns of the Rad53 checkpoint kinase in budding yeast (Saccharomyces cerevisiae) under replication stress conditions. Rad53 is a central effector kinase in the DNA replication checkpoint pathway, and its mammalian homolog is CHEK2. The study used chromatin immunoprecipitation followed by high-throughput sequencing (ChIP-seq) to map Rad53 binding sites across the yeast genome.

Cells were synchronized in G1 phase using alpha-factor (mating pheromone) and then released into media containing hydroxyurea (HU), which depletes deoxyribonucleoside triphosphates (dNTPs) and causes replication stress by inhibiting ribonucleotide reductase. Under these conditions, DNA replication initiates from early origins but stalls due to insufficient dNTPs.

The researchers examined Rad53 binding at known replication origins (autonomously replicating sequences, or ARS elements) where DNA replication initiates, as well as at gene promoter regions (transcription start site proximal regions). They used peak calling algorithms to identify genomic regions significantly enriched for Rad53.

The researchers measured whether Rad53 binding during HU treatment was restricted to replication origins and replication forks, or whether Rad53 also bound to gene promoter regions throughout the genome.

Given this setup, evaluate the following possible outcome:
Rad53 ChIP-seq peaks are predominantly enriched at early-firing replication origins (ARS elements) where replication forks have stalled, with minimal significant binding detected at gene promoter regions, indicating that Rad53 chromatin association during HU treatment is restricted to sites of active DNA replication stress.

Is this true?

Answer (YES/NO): NO